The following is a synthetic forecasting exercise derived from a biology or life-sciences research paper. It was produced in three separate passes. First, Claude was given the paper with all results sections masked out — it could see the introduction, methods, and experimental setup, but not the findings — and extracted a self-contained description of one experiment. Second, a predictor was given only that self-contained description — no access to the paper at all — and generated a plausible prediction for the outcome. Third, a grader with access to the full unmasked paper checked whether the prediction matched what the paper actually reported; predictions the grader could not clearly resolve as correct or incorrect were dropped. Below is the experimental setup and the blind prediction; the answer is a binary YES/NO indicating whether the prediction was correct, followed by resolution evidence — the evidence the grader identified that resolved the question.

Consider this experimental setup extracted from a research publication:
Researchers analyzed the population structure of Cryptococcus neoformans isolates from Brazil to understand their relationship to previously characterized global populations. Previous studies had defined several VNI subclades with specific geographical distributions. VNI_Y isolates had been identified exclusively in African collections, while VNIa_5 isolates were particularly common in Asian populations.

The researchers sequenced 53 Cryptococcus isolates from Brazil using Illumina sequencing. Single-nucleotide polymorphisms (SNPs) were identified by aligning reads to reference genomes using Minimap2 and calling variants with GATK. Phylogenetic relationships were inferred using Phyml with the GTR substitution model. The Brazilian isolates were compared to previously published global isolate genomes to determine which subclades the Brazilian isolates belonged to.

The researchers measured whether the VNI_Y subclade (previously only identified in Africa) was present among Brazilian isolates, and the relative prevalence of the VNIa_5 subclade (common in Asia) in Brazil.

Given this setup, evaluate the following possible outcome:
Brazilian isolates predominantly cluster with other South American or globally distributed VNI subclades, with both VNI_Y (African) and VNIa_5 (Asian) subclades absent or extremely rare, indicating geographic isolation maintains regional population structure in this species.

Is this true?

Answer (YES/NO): NO